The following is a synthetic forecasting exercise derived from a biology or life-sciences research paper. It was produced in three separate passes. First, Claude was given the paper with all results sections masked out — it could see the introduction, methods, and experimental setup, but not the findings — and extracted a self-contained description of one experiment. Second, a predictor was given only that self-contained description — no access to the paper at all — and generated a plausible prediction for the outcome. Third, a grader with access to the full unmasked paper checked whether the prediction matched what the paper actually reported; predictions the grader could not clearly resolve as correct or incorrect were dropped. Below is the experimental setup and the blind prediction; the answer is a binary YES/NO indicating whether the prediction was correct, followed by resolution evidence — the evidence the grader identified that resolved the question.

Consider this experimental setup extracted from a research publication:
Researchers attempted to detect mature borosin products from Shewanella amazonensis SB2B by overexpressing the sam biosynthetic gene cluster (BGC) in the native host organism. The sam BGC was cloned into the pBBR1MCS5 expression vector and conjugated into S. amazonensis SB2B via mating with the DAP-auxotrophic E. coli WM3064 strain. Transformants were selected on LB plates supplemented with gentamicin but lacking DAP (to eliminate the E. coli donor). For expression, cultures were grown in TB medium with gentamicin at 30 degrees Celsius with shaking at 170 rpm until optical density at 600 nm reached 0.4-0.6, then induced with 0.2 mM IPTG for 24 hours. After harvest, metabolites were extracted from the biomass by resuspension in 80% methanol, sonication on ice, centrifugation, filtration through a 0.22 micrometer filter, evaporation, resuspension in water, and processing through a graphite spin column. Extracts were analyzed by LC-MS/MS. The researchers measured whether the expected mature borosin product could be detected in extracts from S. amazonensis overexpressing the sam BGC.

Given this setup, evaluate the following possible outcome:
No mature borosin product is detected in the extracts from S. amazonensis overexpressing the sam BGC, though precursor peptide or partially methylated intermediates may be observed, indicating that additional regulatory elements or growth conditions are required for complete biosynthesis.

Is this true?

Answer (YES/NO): NO